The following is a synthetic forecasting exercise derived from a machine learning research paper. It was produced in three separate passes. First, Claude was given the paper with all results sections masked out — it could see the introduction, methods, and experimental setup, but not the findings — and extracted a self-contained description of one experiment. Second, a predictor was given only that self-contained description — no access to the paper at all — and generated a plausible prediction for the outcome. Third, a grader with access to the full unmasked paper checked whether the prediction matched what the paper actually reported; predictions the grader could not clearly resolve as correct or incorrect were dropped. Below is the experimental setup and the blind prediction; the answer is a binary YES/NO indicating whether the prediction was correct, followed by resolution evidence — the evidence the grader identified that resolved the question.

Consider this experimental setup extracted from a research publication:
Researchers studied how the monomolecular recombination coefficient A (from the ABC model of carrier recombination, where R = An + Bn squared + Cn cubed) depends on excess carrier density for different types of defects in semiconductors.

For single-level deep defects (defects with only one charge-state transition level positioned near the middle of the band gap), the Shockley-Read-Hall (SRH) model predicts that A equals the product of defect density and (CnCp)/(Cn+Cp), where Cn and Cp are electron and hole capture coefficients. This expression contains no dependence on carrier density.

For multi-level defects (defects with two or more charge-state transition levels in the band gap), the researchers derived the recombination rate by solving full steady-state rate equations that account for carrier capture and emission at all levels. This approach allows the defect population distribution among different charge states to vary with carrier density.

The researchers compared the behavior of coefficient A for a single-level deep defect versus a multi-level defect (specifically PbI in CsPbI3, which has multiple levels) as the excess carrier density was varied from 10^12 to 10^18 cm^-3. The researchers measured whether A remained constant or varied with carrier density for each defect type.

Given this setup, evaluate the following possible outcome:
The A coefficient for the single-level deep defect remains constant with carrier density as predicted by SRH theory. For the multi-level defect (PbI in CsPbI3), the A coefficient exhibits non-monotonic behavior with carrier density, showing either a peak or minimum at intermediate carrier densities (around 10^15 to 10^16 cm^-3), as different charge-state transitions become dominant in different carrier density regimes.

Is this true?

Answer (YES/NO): NO